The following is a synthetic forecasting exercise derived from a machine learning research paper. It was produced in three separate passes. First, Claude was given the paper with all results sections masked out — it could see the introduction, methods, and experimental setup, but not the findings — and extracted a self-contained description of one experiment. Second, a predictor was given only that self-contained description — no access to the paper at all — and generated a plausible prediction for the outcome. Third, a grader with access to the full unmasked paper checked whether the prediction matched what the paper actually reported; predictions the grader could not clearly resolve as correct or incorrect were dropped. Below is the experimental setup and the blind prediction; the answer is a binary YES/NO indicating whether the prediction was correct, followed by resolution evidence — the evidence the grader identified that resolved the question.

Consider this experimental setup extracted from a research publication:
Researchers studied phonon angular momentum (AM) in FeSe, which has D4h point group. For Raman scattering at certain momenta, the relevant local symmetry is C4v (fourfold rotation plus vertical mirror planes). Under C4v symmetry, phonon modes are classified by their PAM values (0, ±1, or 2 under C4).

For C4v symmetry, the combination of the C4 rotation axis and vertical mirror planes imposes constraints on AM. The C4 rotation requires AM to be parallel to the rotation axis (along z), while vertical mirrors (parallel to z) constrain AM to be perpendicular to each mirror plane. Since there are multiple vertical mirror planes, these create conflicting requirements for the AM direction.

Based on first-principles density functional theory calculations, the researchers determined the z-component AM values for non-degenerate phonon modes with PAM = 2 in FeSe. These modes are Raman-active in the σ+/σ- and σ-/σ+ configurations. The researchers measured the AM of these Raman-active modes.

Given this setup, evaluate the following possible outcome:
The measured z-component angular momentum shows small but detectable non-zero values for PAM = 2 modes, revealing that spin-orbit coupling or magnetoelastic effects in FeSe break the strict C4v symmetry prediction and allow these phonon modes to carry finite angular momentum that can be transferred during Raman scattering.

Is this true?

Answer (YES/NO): NO